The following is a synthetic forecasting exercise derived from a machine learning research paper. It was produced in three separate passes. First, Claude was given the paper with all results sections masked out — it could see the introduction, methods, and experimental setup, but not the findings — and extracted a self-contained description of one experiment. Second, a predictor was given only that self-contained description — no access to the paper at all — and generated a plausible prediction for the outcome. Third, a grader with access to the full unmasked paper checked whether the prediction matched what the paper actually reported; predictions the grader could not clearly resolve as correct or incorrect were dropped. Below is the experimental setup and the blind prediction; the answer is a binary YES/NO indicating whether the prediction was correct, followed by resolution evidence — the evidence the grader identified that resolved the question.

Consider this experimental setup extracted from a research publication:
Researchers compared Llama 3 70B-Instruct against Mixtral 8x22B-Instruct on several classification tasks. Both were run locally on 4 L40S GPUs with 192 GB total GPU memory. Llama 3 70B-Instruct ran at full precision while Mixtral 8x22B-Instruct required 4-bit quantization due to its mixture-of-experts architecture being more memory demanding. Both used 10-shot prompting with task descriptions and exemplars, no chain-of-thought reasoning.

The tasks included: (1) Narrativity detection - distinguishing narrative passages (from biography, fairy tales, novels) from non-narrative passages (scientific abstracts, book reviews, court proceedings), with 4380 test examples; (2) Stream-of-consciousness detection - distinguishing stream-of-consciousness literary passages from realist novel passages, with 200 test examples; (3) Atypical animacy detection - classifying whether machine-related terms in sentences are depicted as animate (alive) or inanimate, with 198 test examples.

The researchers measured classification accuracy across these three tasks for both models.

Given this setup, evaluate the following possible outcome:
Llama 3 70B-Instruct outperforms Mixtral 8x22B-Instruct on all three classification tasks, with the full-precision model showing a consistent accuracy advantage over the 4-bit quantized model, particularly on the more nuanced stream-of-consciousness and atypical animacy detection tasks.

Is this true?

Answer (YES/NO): NO